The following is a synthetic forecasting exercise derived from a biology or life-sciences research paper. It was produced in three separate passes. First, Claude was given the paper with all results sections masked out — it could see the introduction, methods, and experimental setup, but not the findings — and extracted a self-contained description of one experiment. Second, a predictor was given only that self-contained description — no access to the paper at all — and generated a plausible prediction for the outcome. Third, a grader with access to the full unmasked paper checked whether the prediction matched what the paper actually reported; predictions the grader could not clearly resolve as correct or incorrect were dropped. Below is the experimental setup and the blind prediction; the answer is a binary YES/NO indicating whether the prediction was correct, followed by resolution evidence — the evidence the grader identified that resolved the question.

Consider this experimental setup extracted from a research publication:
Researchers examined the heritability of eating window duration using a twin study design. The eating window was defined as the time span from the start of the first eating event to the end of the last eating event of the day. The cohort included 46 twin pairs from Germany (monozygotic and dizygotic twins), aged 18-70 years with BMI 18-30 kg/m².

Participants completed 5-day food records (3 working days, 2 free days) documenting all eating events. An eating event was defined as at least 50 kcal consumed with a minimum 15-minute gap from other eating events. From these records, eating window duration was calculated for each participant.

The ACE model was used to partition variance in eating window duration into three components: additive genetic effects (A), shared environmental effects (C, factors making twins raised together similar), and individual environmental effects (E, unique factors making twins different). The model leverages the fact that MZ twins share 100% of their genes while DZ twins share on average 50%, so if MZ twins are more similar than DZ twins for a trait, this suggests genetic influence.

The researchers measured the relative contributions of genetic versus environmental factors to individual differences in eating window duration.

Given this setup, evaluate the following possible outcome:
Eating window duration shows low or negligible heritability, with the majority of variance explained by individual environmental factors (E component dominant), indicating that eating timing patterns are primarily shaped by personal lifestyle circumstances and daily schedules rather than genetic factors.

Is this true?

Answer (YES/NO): NO